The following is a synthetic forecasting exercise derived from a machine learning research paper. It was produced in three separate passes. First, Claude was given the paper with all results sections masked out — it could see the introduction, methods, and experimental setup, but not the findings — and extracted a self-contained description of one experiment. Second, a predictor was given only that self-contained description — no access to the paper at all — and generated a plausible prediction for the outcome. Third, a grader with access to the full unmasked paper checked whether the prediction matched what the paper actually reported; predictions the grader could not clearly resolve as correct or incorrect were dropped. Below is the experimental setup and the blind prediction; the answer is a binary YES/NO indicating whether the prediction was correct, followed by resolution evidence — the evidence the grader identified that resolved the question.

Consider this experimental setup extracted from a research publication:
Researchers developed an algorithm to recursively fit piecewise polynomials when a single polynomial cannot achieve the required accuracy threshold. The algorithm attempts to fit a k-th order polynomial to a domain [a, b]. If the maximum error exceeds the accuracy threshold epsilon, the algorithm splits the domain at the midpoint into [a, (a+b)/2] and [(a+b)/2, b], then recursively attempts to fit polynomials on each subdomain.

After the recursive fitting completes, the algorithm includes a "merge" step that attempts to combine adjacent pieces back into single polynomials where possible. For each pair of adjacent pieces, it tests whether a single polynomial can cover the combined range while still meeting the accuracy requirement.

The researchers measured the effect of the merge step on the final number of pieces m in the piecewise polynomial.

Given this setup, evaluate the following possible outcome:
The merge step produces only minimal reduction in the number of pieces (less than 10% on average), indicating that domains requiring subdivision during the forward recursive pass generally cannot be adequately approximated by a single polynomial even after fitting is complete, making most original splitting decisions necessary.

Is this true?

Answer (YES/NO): NO